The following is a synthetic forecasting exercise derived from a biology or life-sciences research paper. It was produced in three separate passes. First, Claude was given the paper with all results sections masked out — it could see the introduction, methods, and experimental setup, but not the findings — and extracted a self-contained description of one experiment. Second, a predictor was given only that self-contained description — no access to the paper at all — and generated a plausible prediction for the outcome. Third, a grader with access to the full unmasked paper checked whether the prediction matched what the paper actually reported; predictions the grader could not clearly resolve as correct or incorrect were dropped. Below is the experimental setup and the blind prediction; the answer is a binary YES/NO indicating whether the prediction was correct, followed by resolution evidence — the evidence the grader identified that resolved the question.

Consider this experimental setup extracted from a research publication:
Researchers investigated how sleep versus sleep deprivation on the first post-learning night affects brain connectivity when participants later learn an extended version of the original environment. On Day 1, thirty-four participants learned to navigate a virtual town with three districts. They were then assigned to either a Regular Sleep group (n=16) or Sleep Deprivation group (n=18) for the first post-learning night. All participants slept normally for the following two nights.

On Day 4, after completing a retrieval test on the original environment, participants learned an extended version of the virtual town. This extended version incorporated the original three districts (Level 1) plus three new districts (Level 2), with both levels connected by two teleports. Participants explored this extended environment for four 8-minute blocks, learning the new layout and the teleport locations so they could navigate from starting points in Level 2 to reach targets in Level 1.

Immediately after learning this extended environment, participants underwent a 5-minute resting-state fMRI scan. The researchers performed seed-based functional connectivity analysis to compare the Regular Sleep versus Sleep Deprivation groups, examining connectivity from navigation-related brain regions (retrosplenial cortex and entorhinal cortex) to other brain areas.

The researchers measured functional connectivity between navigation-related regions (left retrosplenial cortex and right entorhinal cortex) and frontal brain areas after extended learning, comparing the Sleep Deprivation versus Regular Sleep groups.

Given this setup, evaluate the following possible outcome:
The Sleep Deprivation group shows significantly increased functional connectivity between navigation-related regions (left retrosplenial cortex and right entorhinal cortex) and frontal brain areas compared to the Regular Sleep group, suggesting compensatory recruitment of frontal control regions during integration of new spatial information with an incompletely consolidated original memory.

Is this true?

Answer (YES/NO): YES